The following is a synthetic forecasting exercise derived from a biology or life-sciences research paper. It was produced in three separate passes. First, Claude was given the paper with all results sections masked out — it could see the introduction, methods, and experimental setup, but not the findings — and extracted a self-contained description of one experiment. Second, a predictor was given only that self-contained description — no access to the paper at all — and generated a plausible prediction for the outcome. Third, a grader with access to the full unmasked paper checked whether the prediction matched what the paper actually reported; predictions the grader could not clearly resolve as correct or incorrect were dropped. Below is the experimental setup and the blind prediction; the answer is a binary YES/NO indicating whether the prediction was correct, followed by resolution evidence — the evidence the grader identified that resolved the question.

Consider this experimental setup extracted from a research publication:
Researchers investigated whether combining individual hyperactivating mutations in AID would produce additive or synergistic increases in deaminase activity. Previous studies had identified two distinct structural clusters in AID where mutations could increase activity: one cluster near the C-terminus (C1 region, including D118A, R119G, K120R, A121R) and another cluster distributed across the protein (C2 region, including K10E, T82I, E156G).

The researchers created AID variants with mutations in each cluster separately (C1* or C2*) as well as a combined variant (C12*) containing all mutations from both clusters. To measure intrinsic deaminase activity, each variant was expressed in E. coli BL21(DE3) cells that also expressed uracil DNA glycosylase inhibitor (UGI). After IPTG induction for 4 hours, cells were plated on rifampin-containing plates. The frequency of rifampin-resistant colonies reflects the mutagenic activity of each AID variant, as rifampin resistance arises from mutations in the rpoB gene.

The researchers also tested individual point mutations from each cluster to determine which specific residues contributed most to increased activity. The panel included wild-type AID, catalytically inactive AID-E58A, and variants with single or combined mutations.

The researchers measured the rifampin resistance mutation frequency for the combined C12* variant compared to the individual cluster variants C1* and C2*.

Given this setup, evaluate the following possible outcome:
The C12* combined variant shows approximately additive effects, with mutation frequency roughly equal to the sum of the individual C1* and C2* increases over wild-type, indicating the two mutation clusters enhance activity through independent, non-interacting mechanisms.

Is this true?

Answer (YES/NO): NO